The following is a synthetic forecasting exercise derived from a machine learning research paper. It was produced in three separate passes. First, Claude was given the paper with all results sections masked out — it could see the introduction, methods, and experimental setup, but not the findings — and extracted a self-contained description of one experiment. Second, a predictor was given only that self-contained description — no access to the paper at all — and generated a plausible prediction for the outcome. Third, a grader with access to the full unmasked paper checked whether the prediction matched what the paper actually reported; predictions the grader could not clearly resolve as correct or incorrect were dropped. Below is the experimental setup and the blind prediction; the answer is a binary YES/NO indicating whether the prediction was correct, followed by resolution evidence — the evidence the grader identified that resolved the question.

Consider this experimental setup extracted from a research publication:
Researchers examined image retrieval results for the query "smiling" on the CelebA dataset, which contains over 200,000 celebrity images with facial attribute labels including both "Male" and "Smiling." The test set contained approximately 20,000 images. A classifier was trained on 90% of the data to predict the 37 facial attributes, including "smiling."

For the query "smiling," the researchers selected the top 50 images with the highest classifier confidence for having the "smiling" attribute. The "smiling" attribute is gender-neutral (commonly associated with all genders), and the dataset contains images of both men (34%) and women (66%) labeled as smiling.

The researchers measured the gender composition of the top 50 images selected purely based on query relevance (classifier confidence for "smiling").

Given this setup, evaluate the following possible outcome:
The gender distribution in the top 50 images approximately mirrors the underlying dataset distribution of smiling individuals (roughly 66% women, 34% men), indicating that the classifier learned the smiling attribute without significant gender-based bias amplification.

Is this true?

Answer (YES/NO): NO